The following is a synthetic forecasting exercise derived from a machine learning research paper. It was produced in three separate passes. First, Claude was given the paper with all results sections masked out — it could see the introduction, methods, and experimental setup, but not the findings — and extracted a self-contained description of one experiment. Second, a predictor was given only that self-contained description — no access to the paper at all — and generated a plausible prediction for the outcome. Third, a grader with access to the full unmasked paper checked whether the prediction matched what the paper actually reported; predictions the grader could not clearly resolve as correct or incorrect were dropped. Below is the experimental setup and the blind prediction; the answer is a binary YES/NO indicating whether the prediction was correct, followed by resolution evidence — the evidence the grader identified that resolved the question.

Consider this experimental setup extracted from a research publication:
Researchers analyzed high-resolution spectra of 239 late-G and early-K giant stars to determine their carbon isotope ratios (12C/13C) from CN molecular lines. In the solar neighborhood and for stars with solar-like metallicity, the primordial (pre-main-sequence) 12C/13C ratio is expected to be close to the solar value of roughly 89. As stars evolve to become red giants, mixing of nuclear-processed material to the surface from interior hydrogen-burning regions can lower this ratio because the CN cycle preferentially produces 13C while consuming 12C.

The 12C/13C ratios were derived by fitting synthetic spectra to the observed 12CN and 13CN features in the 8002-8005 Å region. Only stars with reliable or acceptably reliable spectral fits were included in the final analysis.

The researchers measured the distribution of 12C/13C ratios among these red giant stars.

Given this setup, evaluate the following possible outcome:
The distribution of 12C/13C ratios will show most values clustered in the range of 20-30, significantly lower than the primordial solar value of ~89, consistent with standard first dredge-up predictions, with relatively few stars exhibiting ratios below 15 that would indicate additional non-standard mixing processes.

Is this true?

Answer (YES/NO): NO